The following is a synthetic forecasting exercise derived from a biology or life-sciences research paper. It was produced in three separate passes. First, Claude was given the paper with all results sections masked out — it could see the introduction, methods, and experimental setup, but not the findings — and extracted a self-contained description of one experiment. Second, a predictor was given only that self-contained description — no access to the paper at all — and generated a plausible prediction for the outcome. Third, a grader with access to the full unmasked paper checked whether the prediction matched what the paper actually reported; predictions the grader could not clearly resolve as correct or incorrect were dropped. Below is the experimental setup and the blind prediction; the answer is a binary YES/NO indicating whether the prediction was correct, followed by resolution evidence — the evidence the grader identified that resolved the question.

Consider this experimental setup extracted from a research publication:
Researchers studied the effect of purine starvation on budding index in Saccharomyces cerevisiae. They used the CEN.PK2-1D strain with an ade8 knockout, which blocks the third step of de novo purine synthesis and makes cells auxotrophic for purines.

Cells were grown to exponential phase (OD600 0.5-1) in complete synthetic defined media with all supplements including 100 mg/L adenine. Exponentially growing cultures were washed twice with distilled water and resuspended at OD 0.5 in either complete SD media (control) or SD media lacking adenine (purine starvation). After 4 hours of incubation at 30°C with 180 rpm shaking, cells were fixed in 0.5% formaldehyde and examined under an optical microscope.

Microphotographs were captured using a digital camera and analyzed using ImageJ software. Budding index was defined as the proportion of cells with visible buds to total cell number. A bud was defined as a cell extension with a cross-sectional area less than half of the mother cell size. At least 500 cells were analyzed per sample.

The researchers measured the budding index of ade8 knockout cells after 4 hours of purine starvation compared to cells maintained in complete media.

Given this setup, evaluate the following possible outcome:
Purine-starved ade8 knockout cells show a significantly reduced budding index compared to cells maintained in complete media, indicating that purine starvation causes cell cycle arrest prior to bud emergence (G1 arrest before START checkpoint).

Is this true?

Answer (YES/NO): YES